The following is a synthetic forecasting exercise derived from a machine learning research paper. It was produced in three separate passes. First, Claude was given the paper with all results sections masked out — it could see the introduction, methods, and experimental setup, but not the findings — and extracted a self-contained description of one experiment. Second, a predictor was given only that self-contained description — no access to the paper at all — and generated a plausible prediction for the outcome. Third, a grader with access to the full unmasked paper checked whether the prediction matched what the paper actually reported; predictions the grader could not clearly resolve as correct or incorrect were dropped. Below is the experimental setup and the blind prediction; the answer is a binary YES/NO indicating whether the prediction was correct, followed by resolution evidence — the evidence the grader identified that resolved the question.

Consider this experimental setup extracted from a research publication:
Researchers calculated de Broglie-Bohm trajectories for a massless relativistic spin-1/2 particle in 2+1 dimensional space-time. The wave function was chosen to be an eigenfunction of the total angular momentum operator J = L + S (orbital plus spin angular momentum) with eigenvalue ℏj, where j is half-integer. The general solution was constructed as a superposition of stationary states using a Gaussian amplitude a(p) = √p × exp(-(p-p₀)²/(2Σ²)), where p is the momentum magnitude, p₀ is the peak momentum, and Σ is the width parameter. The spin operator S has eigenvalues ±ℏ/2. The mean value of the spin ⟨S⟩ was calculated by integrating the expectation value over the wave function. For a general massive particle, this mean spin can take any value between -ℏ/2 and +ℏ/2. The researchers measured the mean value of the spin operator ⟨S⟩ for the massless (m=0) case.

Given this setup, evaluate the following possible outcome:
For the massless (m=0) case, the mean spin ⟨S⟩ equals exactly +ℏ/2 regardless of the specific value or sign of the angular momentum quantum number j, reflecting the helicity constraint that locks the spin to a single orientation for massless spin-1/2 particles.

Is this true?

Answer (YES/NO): NO